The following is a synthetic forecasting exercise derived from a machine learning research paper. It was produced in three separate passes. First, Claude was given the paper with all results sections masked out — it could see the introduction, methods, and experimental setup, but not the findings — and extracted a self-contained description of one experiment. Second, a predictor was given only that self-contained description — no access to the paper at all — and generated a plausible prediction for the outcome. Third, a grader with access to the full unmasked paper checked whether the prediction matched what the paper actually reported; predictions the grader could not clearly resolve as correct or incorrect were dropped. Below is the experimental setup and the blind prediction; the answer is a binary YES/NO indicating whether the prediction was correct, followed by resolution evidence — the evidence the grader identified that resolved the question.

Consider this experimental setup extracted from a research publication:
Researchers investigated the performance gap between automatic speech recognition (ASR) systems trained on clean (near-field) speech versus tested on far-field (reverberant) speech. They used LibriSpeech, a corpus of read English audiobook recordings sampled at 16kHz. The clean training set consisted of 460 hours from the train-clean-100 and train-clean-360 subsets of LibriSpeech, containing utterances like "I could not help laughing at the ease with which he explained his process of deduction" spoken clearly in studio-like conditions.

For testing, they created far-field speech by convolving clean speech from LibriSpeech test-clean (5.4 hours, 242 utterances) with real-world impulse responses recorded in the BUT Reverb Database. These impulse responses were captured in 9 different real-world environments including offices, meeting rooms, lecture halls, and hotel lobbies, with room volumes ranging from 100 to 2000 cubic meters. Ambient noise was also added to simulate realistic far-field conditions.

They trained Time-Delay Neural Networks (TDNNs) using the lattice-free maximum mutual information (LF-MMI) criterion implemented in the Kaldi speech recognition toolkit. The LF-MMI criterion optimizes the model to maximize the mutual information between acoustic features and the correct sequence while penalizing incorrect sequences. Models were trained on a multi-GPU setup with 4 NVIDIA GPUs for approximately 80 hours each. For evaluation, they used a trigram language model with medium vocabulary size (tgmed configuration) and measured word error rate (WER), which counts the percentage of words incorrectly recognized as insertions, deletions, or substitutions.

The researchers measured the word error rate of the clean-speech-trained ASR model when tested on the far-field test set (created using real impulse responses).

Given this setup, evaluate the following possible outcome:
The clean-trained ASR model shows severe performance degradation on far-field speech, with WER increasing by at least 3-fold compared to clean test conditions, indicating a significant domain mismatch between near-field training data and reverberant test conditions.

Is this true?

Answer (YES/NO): YES